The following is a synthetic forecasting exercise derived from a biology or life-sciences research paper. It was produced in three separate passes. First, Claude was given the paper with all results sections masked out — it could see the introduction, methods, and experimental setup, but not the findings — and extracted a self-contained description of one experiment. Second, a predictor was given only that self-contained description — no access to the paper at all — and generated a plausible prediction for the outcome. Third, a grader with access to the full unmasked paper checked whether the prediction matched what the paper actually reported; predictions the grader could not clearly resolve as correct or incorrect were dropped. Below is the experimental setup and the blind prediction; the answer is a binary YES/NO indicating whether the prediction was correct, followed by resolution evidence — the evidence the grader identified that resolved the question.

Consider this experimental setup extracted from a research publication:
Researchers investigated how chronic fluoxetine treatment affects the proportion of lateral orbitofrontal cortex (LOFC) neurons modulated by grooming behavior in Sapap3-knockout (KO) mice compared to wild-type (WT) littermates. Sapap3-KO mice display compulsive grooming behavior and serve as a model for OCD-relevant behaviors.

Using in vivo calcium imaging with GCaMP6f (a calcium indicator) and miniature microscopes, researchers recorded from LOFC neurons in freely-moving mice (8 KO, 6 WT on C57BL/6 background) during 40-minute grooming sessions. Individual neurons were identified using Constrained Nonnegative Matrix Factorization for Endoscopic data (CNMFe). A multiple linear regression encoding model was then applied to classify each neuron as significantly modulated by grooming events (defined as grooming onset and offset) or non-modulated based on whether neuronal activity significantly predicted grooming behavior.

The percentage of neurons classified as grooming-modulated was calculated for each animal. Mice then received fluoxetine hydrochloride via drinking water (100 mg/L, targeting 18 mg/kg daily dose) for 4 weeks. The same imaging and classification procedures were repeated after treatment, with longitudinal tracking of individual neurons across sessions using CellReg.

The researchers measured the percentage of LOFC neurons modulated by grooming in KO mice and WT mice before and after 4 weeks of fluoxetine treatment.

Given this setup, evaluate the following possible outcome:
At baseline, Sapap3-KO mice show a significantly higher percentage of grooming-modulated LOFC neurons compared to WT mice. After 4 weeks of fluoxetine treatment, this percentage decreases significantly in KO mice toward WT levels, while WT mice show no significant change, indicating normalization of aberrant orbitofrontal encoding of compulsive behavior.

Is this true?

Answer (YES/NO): NO